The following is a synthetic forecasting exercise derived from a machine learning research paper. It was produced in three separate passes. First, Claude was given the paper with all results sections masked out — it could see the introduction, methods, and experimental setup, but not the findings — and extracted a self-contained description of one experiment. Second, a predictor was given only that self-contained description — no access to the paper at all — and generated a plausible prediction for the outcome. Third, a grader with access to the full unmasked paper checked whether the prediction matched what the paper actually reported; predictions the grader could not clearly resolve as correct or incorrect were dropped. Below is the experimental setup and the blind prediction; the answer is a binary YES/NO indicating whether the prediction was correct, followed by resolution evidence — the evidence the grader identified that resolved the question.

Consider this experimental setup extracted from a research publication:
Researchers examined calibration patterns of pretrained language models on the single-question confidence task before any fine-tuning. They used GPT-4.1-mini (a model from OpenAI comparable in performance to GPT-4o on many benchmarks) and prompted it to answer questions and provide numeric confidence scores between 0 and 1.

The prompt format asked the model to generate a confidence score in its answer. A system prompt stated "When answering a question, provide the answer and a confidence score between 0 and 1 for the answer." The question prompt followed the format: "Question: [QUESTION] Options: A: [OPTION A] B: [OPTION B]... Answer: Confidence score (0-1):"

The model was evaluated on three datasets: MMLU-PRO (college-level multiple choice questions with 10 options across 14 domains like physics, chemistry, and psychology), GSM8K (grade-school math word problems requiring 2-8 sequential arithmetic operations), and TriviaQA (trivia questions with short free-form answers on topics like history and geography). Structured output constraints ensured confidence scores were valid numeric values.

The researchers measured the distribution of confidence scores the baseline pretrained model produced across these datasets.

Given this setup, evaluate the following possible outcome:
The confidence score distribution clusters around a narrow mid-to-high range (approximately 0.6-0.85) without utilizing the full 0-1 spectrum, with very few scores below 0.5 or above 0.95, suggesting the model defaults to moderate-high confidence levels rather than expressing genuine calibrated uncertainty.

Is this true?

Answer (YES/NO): NO